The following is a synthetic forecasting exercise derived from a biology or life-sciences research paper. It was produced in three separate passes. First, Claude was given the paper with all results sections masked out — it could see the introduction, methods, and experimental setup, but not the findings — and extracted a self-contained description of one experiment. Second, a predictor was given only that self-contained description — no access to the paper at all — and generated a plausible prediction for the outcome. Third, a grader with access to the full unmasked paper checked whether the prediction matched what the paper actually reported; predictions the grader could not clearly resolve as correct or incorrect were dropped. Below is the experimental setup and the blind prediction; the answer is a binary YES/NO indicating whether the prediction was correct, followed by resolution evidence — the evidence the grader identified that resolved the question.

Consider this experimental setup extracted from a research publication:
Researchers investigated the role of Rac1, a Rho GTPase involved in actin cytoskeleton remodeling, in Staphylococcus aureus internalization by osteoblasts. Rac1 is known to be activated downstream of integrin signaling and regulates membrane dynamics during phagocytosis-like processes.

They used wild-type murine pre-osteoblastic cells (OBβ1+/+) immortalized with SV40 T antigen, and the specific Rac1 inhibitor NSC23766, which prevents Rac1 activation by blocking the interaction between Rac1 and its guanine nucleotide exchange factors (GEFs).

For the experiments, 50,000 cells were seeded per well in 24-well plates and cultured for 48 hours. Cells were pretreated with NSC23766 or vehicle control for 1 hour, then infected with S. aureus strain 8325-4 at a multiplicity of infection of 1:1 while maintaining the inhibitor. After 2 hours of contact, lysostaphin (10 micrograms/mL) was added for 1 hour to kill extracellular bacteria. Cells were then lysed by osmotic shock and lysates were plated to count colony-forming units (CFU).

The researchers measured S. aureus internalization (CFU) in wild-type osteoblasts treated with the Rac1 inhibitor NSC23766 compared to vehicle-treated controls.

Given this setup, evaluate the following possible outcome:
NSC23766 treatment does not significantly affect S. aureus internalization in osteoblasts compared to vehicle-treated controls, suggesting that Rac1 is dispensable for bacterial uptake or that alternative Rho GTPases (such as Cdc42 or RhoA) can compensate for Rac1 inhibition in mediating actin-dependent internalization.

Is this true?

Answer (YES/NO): NO